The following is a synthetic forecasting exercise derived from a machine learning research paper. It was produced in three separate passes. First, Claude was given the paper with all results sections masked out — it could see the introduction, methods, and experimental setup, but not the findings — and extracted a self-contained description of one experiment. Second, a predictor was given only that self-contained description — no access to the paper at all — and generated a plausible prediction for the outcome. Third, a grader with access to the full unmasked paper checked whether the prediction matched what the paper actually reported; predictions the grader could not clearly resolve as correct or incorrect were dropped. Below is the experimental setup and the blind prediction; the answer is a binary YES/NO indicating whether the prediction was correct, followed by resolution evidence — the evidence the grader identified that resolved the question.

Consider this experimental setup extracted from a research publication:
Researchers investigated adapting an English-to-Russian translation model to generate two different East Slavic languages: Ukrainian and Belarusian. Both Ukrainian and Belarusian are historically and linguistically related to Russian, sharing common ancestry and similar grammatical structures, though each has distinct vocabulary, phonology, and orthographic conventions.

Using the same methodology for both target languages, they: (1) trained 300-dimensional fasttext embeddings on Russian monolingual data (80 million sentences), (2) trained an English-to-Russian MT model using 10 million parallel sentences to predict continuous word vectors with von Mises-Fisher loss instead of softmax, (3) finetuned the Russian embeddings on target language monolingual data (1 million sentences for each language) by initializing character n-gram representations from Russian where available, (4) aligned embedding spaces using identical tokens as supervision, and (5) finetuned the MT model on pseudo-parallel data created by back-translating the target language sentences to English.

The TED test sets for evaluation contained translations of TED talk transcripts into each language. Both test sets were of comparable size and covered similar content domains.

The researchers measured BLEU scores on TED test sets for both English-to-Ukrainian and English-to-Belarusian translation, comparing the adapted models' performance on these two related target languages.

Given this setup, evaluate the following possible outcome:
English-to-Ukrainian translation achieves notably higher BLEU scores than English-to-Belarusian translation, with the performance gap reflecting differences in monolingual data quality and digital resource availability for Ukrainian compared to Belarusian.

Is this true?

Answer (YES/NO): NO